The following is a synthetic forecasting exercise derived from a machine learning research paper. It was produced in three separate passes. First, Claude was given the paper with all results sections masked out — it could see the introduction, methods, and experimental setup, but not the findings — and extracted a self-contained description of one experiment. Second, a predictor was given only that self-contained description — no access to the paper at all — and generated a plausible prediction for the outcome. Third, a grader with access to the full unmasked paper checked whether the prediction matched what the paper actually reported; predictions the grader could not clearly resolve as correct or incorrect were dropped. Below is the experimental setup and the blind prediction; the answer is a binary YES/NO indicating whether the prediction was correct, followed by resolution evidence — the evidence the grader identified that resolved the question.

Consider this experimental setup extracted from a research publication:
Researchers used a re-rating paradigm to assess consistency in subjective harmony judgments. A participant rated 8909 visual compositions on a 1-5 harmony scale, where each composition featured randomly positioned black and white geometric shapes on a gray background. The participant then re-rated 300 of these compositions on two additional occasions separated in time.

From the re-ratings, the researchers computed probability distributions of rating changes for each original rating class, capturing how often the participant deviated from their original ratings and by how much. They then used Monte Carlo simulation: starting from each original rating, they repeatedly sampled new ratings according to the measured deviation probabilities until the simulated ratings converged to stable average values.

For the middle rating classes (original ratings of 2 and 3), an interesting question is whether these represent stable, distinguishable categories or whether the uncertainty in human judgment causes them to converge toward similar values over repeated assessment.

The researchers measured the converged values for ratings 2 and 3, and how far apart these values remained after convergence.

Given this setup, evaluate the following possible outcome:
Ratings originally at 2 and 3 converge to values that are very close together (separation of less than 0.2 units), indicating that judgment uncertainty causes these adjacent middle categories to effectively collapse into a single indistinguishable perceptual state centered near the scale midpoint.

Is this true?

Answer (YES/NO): NO